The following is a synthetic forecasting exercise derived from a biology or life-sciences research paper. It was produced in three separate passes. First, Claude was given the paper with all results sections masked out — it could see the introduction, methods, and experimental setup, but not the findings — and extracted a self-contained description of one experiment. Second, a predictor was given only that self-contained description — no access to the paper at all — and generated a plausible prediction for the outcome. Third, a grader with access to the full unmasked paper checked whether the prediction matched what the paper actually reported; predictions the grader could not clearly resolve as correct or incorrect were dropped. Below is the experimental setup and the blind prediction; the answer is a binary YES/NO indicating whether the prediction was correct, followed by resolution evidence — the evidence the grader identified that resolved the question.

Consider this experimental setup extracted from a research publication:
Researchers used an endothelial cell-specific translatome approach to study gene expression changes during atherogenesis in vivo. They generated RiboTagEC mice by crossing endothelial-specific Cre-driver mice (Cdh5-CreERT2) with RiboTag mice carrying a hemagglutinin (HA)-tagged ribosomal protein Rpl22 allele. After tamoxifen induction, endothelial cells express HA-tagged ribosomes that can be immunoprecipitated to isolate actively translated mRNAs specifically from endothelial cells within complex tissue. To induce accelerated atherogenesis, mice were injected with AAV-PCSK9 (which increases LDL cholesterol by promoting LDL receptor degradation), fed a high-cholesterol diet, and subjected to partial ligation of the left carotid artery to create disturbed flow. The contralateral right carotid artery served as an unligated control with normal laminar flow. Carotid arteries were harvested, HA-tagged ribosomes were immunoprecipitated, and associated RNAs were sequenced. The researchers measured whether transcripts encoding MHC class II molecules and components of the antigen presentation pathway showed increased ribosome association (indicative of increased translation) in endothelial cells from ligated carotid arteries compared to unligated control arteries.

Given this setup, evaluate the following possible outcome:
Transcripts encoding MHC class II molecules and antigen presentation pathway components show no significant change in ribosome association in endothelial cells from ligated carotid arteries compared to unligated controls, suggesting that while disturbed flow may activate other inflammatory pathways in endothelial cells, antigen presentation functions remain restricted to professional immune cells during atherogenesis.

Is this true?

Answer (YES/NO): NO